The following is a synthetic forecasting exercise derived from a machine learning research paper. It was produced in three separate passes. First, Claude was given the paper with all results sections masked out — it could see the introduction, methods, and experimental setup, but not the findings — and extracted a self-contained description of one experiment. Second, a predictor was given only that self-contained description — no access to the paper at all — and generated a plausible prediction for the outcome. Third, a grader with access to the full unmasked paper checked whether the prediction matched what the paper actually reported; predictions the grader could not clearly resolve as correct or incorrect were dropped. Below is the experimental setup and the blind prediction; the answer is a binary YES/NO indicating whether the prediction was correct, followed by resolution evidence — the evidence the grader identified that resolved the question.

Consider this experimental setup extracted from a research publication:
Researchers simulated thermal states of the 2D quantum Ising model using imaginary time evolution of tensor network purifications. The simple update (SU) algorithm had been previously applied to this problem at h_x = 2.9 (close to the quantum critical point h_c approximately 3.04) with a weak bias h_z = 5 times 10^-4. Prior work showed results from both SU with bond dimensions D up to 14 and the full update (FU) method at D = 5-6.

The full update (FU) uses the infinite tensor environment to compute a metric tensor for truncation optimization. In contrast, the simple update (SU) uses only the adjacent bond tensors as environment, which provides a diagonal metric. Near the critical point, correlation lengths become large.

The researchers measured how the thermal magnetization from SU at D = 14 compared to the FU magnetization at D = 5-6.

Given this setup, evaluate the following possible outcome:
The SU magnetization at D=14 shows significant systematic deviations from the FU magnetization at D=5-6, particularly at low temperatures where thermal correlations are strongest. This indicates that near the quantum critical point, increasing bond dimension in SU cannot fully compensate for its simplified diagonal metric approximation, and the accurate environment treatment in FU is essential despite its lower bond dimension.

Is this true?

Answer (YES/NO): YES